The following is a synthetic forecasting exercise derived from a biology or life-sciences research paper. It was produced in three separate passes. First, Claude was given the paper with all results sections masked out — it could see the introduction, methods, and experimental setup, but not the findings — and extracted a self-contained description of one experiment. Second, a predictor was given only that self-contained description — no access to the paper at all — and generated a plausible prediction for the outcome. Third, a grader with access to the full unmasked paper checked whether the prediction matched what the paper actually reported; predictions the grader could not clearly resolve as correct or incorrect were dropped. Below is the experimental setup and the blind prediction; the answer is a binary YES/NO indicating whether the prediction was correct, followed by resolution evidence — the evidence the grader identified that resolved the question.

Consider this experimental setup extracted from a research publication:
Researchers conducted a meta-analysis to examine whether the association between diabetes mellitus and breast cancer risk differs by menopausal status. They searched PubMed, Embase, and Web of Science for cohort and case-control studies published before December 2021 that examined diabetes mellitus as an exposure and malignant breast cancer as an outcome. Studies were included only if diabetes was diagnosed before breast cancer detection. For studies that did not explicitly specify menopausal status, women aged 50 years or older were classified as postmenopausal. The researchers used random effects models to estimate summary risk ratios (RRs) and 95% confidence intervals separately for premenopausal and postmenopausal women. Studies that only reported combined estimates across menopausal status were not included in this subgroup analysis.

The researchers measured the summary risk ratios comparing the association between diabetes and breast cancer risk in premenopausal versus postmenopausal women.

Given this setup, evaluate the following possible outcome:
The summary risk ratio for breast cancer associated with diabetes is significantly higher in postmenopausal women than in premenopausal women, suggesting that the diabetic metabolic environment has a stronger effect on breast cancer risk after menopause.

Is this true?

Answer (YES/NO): YES